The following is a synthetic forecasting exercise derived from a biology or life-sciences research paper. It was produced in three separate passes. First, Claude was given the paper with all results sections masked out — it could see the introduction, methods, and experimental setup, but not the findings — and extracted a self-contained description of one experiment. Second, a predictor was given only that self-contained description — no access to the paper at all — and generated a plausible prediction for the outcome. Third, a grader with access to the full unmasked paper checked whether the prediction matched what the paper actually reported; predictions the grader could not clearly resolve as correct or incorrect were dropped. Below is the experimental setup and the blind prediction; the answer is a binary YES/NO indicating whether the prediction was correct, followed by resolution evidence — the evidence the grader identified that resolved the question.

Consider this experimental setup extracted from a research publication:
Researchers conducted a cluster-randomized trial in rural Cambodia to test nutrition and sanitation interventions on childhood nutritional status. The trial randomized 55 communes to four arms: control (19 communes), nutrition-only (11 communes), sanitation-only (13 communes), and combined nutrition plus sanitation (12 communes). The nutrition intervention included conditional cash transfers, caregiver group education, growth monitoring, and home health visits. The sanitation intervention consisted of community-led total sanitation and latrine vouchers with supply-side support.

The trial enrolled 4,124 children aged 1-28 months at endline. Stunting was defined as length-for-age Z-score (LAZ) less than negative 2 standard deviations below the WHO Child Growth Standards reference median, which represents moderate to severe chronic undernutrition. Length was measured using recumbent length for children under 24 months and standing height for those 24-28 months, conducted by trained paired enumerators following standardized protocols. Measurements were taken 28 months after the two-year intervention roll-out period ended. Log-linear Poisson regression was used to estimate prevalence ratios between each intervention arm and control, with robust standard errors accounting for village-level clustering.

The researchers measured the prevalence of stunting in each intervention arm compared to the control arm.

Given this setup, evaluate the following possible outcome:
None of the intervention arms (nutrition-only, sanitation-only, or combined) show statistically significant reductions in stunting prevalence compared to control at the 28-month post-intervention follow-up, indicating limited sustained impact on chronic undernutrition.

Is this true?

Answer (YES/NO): YES